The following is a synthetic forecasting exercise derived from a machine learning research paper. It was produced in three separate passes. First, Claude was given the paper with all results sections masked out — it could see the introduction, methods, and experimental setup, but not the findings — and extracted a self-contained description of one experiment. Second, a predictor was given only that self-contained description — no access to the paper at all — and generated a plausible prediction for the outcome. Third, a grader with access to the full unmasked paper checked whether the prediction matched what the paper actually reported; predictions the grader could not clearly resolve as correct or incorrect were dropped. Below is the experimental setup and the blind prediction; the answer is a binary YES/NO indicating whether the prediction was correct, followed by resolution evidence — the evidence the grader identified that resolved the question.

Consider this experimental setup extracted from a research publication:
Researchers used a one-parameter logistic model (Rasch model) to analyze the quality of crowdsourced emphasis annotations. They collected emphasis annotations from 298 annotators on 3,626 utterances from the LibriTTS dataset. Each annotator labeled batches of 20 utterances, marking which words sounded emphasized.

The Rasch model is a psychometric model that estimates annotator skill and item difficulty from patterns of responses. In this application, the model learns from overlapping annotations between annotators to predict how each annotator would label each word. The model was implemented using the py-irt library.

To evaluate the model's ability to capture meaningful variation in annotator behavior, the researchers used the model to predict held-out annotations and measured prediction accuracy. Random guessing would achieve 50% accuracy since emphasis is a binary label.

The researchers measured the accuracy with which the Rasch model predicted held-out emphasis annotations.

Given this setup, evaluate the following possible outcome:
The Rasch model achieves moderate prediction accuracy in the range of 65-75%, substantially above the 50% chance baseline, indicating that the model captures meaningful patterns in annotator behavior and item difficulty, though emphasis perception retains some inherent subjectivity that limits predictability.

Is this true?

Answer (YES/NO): NO